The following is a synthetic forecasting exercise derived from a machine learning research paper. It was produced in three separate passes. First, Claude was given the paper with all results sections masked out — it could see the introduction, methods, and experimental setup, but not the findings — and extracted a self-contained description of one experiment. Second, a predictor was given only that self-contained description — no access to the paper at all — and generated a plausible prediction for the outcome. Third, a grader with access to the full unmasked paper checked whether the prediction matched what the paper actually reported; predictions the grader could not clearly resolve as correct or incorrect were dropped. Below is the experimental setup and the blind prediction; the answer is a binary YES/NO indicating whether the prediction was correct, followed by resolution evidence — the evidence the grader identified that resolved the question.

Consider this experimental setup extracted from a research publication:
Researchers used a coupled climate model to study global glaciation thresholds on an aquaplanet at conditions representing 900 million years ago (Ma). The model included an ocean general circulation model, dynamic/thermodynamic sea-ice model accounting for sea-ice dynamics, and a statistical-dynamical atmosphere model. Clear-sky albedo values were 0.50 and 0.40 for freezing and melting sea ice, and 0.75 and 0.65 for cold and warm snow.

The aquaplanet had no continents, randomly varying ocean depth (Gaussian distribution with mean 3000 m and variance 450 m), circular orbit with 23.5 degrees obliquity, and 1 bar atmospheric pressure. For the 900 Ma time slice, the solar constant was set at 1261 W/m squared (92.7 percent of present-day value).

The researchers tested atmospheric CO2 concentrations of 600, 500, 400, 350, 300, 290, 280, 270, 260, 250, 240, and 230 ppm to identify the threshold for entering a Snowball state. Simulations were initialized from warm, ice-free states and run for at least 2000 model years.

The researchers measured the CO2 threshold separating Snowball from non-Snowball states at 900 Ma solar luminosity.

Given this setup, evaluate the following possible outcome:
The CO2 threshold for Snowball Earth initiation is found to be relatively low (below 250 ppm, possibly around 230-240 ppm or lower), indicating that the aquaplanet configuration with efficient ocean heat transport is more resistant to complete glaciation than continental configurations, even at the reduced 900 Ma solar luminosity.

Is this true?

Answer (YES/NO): YES